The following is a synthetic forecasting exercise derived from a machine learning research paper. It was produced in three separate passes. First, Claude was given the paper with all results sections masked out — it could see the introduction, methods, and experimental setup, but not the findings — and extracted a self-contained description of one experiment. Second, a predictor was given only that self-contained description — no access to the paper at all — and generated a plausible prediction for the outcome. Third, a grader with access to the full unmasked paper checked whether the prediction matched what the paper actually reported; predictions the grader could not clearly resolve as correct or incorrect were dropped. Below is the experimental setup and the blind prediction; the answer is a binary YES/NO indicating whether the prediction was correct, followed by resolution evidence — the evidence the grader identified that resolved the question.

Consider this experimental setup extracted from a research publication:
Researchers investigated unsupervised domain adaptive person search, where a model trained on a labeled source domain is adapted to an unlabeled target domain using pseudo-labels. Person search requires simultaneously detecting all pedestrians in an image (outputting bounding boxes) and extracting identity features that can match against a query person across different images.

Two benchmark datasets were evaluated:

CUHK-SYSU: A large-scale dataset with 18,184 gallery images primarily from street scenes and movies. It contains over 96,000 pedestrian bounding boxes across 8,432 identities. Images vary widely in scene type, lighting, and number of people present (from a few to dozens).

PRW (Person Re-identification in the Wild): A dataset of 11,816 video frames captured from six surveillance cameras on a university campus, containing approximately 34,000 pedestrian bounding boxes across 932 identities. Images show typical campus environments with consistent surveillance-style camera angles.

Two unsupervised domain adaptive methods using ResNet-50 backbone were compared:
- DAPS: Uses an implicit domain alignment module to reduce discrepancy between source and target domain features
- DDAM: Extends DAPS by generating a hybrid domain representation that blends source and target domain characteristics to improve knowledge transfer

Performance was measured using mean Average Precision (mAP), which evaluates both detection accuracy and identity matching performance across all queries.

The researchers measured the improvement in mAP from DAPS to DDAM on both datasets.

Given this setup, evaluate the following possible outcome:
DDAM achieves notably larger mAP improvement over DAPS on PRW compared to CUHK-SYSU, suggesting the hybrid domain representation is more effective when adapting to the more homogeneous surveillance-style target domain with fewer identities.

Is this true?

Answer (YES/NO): NO